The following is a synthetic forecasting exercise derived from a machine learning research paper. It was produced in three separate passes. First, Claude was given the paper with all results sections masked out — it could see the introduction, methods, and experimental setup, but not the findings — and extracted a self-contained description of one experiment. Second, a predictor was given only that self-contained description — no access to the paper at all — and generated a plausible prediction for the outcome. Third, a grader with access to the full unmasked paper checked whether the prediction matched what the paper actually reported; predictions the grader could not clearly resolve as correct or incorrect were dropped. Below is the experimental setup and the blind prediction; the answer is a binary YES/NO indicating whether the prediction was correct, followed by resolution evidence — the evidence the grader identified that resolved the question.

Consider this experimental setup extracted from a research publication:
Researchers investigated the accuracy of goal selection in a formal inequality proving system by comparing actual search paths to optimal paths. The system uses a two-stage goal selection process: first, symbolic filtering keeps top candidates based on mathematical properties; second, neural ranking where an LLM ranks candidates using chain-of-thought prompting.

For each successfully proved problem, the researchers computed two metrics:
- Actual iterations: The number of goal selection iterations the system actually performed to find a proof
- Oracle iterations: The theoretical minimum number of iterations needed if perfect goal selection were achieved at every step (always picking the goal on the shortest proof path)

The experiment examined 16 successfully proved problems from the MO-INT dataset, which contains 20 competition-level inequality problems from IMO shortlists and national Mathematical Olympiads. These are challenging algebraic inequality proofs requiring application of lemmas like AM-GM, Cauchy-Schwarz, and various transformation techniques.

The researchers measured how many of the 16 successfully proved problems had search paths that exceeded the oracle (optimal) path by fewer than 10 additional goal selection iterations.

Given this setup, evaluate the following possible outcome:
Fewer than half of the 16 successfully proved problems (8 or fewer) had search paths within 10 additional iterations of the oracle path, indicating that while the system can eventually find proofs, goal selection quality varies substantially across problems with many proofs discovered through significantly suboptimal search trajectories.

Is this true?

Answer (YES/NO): NO